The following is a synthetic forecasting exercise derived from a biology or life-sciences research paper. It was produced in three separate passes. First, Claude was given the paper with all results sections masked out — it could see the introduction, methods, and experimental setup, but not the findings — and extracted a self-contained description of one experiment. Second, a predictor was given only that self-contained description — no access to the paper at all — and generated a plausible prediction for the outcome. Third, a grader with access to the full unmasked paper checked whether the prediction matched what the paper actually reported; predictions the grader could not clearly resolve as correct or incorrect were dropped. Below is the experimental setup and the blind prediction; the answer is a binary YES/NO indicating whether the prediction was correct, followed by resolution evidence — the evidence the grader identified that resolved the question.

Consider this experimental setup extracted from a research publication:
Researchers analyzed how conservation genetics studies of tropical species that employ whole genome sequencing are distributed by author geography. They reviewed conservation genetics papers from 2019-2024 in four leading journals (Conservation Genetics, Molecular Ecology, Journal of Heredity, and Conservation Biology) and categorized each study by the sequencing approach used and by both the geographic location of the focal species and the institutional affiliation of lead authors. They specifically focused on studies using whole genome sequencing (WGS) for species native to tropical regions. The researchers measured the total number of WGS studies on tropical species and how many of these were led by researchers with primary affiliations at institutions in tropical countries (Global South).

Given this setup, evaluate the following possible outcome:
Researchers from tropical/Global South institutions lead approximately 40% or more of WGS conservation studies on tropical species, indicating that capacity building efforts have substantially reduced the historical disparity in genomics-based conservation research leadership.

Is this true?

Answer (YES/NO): NO